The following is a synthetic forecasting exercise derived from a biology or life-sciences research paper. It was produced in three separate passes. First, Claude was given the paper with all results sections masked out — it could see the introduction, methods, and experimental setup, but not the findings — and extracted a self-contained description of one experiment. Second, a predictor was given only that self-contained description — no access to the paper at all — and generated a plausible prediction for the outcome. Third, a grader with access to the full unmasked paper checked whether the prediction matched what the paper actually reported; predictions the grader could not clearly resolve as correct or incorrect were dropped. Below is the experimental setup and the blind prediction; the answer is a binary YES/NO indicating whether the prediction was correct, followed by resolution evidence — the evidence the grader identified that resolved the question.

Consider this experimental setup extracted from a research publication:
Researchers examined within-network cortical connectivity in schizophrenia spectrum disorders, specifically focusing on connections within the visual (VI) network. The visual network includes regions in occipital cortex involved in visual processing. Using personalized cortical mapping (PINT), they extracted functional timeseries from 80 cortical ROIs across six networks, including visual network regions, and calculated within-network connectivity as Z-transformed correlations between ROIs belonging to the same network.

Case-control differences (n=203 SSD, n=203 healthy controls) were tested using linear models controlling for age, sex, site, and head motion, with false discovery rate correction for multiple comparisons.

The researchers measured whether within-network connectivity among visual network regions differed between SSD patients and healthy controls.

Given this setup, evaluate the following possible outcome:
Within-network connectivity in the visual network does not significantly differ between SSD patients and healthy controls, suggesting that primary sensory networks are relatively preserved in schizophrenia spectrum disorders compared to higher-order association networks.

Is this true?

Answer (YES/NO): NO